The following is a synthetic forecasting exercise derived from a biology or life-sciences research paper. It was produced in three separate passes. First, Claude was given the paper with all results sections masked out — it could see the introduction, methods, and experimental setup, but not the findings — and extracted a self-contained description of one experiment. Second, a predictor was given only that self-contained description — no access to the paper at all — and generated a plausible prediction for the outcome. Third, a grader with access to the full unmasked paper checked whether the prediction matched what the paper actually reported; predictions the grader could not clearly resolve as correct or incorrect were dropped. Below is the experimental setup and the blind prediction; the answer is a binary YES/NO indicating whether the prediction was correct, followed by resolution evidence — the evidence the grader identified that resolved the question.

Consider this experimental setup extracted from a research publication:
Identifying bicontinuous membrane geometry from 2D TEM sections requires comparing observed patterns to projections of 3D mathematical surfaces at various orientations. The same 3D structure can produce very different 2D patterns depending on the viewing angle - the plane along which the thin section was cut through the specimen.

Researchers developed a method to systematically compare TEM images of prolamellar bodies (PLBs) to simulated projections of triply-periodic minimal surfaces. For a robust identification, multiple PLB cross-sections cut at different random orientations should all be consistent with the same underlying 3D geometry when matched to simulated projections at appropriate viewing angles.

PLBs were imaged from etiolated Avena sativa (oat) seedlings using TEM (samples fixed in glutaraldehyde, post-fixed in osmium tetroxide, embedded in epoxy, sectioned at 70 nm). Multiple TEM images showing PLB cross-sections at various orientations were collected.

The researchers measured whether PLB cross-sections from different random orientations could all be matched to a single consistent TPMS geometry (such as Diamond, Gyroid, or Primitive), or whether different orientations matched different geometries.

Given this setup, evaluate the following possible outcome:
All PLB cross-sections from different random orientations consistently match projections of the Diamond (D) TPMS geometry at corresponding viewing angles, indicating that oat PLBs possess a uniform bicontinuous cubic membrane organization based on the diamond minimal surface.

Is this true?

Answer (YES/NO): YES